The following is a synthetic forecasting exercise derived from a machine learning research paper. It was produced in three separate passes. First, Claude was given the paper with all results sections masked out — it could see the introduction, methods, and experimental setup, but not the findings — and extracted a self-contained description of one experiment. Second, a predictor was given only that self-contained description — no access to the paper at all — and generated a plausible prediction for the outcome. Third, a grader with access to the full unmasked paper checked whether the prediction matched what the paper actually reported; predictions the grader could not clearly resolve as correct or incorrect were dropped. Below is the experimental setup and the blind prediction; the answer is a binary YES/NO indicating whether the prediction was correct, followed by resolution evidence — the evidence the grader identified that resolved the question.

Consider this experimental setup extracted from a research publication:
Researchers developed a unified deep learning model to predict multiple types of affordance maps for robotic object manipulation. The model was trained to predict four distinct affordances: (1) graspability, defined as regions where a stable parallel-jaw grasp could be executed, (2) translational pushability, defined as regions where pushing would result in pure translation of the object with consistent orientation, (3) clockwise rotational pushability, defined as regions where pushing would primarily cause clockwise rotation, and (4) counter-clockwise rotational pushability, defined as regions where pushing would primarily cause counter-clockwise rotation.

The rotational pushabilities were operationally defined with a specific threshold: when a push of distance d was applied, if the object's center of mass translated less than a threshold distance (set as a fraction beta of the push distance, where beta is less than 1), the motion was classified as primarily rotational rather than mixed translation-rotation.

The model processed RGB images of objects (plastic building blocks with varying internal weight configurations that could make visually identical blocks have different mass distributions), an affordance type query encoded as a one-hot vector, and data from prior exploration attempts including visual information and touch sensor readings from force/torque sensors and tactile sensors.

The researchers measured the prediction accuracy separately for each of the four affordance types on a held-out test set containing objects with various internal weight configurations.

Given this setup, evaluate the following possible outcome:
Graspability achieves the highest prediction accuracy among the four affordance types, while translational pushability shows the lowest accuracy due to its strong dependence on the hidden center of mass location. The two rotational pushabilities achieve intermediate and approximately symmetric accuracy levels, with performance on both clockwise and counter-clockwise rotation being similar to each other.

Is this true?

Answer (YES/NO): NO